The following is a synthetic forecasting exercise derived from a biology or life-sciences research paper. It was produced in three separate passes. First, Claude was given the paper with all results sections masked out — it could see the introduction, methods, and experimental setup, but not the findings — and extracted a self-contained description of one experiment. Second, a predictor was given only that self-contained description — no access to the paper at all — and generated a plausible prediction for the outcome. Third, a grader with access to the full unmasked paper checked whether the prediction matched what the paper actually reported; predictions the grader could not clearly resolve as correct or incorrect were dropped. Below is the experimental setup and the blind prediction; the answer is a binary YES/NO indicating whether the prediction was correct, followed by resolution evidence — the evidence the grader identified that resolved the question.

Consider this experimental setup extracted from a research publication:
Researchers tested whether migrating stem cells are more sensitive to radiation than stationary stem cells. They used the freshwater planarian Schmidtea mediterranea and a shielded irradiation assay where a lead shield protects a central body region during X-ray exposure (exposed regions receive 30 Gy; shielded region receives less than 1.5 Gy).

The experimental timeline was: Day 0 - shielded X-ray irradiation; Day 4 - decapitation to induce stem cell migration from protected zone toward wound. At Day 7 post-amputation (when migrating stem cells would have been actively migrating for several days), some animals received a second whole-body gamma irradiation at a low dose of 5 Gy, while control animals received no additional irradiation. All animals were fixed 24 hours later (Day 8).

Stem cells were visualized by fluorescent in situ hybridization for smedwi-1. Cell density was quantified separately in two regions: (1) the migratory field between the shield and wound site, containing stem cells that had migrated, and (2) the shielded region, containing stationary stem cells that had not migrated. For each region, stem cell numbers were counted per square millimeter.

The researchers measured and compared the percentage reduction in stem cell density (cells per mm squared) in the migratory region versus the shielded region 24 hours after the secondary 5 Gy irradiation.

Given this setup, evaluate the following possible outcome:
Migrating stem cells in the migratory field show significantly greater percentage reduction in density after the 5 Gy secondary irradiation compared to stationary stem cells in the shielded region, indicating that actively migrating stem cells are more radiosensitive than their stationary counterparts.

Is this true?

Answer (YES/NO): YES